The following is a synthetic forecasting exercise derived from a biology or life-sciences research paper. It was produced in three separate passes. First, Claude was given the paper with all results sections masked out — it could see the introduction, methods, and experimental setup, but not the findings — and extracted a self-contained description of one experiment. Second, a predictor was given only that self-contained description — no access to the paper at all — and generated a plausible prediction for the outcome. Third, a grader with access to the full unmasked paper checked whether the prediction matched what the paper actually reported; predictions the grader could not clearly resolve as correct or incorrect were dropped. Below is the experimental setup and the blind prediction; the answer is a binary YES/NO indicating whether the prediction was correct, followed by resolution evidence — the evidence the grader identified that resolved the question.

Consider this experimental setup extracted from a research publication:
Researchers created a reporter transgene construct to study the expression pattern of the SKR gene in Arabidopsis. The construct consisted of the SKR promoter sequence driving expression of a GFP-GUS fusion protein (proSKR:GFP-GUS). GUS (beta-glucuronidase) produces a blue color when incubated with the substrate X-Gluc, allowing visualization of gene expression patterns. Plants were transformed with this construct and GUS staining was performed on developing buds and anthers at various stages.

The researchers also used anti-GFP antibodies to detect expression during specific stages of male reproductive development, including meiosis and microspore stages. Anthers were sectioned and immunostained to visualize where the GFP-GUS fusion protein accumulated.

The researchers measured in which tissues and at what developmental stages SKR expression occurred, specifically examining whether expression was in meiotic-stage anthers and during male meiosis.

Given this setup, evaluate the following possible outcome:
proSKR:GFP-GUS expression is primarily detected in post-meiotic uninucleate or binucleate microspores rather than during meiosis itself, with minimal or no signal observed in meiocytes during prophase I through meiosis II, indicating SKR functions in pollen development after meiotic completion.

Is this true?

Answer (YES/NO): NO